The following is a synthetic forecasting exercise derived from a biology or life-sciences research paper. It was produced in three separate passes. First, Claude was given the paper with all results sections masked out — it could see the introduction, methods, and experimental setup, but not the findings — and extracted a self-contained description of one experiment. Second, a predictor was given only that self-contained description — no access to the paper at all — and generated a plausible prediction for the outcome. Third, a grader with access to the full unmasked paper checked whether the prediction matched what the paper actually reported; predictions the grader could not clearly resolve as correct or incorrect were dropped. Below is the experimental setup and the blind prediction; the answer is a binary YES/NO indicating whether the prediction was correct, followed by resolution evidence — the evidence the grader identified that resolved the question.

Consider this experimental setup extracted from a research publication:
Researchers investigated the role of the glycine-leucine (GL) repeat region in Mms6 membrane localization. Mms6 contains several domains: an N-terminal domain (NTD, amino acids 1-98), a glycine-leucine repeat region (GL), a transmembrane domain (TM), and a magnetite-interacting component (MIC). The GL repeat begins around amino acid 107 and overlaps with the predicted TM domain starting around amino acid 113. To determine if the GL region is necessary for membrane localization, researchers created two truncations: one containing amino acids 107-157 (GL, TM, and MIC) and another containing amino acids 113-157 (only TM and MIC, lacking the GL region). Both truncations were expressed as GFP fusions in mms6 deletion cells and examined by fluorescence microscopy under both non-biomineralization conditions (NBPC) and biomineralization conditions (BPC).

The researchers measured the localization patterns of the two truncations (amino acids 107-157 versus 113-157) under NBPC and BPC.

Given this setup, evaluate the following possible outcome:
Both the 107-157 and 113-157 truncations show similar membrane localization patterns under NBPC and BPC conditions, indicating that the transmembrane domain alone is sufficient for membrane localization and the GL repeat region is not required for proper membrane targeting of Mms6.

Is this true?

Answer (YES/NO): NO